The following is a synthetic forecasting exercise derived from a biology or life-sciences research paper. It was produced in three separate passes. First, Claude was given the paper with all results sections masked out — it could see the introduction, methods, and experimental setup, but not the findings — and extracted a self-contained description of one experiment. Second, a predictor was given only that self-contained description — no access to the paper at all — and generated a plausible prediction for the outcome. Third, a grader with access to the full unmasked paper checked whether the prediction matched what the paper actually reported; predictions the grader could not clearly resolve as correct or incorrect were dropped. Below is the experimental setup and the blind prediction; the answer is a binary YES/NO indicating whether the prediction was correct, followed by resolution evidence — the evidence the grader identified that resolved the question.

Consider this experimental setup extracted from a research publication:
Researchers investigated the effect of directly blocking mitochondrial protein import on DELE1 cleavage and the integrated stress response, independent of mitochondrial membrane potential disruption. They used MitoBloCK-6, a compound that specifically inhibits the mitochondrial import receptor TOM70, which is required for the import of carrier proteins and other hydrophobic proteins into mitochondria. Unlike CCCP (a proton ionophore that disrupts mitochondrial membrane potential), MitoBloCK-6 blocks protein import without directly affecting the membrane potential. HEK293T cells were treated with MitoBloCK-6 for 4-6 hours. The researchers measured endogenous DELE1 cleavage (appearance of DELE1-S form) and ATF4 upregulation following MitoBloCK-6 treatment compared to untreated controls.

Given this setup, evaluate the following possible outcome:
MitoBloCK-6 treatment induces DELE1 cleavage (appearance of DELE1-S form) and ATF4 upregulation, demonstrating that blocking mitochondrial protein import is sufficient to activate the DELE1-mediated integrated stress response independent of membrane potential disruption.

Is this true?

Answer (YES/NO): YES